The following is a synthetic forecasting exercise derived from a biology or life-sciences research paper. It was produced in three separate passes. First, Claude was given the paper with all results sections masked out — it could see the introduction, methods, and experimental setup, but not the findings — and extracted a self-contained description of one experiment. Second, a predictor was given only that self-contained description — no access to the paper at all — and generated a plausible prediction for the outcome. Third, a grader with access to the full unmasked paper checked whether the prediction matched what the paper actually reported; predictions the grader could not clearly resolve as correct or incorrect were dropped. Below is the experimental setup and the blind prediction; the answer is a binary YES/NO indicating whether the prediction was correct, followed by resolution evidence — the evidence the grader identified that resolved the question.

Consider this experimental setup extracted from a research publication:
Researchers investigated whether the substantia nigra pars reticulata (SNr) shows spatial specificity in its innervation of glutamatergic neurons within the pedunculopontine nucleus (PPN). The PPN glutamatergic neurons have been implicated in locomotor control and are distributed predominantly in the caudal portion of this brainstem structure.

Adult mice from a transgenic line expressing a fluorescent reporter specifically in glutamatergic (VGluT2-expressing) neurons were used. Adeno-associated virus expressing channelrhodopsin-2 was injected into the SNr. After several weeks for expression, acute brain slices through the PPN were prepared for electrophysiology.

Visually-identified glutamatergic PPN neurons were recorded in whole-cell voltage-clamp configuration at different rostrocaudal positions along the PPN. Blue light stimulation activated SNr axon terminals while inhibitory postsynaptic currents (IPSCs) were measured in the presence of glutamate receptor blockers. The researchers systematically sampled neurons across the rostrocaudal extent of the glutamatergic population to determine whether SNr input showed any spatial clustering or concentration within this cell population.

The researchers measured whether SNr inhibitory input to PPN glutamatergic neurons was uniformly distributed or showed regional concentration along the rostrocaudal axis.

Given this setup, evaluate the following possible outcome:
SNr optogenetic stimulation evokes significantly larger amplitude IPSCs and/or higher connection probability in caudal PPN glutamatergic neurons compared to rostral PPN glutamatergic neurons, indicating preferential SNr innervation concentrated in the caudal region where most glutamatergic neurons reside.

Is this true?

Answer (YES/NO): YES